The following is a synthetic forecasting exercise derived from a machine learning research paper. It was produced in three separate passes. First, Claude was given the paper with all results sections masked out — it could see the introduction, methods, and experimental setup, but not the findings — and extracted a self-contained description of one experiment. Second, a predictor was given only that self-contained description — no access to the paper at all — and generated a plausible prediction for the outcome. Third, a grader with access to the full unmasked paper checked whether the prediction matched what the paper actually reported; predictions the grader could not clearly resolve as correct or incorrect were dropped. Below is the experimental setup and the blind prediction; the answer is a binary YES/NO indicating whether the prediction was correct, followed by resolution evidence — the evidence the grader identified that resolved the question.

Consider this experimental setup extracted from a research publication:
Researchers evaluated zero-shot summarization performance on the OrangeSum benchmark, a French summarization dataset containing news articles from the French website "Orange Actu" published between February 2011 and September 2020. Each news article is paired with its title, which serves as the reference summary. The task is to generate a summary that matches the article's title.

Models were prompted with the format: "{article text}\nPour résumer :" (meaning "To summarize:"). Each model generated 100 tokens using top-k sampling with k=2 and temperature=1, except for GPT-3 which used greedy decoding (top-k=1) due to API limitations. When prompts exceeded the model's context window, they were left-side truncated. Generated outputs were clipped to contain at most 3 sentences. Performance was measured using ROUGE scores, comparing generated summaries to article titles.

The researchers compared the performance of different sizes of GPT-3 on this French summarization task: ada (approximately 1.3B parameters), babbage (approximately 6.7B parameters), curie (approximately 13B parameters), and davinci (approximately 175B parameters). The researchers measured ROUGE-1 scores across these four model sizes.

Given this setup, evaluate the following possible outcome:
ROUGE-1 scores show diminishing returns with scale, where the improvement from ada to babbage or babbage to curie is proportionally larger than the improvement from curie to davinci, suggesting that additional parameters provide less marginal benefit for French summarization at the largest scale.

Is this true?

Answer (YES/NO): NO